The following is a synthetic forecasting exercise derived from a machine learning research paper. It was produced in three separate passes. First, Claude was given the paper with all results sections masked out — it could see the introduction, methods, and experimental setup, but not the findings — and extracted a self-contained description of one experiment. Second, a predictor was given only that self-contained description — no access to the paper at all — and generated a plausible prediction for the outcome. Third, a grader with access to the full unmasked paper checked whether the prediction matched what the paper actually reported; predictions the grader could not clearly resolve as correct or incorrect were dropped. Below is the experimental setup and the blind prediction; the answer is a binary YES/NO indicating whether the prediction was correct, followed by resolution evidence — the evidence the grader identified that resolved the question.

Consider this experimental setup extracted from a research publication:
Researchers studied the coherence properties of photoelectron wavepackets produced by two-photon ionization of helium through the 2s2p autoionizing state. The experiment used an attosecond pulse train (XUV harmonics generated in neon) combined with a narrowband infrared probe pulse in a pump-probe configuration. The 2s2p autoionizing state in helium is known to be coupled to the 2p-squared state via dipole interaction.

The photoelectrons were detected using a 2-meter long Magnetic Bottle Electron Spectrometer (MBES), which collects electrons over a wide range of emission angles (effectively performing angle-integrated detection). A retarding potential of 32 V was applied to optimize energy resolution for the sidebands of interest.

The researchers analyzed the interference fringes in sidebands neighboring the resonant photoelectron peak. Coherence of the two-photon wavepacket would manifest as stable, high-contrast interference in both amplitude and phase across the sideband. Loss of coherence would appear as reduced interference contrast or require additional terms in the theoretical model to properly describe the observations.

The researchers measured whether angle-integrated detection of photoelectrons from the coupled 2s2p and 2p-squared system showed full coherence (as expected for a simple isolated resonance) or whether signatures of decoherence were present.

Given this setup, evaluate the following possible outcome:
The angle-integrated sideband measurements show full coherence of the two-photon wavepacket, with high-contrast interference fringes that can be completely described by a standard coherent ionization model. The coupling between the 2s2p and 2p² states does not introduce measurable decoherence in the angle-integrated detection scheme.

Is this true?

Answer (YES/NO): NO